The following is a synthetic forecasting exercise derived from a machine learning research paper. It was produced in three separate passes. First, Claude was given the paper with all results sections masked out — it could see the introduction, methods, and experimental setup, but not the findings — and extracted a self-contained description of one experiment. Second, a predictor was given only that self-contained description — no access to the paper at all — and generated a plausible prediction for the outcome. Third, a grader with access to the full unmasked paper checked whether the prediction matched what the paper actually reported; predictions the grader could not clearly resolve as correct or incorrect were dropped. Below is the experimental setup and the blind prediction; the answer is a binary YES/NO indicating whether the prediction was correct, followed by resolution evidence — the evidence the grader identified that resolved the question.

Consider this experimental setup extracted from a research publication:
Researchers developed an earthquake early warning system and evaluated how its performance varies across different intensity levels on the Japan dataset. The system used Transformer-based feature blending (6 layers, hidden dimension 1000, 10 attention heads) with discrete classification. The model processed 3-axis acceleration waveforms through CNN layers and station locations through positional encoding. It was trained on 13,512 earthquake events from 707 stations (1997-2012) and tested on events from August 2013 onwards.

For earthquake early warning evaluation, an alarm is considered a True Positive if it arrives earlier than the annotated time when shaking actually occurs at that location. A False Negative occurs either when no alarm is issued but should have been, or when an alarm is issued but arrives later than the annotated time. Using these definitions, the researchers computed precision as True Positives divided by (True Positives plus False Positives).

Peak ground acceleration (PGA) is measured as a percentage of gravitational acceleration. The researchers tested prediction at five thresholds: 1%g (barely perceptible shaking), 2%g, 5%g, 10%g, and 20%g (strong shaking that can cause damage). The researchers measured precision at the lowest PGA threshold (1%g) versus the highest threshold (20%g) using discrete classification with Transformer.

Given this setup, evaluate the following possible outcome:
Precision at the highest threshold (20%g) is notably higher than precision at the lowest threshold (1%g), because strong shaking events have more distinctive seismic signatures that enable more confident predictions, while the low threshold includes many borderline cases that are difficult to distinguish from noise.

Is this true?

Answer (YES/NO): NO